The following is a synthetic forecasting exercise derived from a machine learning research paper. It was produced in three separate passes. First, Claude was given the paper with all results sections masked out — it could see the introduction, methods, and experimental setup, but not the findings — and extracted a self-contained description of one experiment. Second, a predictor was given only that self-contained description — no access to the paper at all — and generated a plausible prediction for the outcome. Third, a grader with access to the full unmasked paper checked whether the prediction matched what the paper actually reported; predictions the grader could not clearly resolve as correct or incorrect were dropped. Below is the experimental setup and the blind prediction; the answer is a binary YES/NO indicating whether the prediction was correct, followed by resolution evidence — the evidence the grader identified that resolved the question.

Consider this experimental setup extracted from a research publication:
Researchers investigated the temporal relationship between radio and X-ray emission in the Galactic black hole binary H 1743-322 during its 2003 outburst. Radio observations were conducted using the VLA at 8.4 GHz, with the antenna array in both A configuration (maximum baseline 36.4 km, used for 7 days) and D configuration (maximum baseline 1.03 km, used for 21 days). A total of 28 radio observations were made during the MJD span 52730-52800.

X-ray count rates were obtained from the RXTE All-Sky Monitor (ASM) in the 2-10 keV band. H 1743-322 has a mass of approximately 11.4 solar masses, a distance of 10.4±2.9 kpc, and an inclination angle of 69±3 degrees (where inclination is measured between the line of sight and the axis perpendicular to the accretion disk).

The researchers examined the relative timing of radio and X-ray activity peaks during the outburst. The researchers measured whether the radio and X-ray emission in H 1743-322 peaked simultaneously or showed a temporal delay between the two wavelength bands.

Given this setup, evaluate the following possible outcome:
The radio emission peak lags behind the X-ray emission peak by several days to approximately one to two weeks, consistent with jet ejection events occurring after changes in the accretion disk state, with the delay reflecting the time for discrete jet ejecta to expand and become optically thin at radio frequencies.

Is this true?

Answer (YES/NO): NO